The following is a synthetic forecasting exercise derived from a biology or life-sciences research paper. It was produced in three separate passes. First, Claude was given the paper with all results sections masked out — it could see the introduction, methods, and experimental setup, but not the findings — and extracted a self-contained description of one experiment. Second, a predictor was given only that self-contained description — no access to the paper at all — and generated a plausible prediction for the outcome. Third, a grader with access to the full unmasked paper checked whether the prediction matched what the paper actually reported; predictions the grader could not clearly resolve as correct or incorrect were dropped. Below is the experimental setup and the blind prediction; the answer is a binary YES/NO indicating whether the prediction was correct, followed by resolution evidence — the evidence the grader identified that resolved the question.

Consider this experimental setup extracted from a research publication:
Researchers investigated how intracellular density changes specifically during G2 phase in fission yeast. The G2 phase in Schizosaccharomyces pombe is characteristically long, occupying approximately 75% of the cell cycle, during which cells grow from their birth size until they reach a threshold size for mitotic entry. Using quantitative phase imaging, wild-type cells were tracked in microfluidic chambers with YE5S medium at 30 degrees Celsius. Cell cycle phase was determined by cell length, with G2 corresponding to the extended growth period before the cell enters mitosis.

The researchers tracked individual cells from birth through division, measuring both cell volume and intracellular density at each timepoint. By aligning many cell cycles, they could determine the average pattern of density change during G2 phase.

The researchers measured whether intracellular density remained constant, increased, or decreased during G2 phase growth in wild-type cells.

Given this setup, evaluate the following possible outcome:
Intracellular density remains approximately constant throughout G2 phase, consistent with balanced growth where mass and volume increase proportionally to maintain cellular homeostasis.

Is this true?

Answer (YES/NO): NO